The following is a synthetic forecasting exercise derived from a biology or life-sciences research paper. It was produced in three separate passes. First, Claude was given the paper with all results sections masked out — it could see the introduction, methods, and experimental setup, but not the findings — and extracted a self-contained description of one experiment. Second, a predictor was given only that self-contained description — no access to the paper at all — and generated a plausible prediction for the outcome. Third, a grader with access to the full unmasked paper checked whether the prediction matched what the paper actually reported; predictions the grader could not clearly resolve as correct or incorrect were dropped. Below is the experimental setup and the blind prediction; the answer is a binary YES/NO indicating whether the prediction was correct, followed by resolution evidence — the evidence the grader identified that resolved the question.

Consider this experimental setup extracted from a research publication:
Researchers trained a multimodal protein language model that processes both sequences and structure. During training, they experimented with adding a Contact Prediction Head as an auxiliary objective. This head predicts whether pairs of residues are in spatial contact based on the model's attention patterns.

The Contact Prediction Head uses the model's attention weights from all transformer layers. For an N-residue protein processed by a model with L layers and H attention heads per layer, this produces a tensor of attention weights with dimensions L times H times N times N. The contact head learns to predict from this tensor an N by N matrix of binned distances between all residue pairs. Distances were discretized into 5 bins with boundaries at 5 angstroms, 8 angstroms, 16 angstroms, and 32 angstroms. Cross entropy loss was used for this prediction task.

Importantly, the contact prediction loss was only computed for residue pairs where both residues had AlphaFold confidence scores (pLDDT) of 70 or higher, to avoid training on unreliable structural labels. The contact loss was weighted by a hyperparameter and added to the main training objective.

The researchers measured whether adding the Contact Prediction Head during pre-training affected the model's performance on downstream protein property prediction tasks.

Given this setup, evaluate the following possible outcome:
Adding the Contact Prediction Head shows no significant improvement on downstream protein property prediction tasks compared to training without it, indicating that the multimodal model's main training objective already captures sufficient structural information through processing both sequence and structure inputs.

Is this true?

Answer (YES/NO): YES